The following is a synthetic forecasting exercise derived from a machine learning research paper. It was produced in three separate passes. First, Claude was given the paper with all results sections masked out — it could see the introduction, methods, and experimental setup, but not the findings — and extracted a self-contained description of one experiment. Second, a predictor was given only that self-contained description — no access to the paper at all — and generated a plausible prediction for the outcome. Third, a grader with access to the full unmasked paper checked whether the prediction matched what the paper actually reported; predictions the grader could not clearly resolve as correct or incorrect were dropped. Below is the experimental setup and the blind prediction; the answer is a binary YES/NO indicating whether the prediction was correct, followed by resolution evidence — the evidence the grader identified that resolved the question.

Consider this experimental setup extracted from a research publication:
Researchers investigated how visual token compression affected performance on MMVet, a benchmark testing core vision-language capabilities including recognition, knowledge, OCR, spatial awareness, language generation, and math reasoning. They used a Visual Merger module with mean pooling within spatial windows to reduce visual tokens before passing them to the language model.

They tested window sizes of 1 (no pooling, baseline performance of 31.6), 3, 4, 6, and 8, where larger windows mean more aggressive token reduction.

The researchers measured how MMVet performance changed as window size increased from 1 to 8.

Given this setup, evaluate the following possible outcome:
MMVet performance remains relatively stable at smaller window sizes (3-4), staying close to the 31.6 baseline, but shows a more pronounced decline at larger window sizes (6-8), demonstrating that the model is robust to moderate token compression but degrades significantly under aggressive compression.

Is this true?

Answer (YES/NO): NO